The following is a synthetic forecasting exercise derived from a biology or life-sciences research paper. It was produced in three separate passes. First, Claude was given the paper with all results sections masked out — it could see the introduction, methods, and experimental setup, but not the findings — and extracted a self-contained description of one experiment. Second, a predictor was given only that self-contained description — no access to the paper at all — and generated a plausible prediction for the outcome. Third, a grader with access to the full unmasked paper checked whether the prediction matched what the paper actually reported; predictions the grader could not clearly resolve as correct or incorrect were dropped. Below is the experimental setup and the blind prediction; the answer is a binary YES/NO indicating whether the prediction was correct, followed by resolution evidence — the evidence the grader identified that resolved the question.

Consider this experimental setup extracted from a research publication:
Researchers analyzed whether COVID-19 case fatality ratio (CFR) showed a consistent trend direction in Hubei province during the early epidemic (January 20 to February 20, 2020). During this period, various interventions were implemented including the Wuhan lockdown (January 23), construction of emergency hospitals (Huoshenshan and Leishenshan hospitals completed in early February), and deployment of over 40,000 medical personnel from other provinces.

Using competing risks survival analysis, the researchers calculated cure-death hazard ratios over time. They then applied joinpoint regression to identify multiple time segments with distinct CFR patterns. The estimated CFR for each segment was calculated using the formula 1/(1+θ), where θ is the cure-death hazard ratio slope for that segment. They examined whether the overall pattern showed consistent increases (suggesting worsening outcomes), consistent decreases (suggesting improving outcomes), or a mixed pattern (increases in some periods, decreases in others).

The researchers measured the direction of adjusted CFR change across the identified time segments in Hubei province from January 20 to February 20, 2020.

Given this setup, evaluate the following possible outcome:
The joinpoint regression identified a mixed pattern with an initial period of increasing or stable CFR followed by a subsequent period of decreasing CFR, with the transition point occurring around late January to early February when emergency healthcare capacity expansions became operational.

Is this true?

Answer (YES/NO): NO